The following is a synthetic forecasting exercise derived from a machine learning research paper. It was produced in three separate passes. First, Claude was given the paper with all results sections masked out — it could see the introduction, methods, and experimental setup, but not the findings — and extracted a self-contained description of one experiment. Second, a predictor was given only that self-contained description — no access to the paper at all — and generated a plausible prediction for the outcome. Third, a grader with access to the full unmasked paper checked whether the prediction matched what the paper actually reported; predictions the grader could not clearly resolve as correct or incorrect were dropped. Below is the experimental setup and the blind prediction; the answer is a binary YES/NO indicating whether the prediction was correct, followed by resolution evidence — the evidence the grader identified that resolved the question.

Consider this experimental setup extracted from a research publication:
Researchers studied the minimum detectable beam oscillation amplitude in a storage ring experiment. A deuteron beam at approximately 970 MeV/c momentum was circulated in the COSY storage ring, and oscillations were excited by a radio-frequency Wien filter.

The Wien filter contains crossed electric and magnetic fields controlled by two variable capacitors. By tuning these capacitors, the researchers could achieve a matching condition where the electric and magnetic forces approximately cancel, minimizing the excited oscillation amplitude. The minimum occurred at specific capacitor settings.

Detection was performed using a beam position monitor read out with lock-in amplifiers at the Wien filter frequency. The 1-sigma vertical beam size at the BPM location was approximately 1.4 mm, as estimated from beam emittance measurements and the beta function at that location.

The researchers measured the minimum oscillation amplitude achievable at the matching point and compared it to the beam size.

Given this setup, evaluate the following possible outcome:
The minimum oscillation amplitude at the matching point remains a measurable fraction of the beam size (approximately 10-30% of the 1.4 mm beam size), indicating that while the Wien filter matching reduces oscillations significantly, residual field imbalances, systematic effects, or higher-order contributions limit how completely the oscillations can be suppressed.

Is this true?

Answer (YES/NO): NO